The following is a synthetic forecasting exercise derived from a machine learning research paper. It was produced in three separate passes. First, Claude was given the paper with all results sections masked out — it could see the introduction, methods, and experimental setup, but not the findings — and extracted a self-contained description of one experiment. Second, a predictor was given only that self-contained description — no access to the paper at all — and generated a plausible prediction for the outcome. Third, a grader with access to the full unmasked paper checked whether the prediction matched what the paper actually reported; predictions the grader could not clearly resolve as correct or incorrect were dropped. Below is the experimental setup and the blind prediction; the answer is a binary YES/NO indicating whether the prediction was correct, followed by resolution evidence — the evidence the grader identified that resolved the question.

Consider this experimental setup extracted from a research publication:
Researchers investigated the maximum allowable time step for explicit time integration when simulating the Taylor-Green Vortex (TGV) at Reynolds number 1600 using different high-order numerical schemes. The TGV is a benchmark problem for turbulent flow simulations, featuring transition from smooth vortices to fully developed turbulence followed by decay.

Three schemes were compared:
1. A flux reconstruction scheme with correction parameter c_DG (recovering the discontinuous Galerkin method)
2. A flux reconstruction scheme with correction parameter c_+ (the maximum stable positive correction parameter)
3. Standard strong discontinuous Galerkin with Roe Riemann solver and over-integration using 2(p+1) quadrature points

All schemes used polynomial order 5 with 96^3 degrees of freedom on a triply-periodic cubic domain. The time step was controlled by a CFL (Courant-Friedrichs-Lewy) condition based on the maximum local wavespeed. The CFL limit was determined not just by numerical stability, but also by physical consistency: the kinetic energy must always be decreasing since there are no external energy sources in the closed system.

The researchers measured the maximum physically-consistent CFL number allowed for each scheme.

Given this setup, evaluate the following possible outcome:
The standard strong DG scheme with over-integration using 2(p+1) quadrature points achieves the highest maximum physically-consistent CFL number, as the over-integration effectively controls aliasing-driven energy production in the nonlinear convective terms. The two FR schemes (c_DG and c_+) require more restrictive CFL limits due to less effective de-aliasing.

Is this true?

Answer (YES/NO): NO